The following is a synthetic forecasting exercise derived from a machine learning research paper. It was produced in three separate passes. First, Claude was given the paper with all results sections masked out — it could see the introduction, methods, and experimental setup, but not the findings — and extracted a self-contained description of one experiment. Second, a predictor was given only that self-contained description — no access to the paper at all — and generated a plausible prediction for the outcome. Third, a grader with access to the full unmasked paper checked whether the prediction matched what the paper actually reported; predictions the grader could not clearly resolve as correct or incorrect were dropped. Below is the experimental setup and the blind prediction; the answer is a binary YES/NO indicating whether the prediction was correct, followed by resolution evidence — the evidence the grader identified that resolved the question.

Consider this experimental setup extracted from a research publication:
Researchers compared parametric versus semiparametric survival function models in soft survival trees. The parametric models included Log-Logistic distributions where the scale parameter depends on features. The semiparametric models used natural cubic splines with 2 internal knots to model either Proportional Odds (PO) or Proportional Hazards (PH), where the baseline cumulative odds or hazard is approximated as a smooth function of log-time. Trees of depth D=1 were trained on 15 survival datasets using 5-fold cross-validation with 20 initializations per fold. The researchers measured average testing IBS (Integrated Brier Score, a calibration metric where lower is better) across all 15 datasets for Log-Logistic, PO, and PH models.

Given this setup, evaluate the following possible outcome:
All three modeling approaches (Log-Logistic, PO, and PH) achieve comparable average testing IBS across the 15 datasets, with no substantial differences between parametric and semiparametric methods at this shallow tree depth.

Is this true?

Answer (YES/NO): NO